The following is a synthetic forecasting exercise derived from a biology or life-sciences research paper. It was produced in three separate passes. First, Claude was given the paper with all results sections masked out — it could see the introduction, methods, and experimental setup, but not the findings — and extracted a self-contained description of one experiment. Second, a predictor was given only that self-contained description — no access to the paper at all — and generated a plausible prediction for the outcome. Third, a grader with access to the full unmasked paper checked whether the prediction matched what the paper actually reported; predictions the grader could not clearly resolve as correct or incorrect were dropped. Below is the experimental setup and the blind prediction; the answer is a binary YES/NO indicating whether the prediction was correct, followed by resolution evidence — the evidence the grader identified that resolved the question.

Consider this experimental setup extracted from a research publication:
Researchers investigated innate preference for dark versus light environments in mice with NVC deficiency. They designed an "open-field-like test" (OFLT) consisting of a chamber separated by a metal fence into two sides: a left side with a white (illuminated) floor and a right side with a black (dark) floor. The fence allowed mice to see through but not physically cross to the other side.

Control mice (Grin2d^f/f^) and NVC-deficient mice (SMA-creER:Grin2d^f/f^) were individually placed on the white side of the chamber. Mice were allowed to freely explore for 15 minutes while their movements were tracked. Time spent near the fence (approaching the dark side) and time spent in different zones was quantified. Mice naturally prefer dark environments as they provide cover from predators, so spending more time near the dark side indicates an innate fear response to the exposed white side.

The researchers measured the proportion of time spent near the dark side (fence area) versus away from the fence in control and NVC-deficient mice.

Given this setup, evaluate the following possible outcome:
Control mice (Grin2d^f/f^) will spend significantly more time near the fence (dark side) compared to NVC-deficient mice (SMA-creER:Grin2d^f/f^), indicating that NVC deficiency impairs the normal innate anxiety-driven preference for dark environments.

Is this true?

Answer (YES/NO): YES